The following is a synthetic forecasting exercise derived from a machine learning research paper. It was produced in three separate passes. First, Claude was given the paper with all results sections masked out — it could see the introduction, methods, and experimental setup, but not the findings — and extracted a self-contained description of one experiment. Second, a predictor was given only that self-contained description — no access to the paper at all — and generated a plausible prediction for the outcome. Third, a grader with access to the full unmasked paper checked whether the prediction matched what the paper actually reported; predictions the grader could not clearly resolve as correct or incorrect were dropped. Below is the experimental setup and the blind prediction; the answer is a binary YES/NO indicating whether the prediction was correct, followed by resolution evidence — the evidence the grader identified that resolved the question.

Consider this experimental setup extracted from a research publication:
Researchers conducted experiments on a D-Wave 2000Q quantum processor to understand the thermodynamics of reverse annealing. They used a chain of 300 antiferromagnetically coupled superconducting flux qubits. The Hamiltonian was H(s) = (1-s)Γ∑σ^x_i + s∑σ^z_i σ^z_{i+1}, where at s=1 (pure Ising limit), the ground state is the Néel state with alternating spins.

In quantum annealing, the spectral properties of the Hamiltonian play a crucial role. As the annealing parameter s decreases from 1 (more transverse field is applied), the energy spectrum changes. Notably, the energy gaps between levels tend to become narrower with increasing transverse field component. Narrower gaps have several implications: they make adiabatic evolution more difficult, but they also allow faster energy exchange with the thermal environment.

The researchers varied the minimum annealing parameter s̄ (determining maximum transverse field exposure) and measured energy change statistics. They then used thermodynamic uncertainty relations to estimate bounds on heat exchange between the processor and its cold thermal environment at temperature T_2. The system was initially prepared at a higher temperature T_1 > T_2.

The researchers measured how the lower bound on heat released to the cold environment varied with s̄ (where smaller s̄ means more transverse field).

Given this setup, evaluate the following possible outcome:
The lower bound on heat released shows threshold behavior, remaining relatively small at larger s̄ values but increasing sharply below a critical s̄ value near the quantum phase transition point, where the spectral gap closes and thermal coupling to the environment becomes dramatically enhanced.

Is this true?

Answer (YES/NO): YES